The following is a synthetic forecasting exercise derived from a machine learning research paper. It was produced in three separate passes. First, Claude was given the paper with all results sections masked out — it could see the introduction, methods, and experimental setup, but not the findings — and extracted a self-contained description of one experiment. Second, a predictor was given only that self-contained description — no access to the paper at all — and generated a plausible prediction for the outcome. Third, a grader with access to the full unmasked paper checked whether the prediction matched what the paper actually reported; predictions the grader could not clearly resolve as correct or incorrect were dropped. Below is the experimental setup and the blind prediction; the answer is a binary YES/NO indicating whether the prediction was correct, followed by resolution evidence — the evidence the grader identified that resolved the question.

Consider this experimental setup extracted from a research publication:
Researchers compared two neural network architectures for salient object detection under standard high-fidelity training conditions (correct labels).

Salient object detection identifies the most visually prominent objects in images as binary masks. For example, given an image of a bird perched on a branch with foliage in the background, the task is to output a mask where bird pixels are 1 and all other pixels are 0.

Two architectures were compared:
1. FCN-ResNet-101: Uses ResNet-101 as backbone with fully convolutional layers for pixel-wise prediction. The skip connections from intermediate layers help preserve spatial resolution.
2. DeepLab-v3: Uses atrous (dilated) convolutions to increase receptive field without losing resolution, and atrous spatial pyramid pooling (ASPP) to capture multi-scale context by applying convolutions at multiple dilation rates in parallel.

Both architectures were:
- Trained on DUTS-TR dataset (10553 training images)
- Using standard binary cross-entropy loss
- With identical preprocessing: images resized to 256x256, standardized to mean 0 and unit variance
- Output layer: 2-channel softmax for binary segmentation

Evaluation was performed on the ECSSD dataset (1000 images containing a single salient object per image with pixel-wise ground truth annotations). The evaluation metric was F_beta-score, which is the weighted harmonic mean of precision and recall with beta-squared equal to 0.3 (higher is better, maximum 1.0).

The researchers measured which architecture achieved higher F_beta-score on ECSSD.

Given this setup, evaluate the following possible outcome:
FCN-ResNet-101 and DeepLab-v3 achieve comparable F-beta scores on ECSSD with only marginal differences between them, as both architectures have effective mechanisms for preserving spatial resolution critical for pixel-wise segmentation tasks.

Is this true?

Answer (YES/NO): YES